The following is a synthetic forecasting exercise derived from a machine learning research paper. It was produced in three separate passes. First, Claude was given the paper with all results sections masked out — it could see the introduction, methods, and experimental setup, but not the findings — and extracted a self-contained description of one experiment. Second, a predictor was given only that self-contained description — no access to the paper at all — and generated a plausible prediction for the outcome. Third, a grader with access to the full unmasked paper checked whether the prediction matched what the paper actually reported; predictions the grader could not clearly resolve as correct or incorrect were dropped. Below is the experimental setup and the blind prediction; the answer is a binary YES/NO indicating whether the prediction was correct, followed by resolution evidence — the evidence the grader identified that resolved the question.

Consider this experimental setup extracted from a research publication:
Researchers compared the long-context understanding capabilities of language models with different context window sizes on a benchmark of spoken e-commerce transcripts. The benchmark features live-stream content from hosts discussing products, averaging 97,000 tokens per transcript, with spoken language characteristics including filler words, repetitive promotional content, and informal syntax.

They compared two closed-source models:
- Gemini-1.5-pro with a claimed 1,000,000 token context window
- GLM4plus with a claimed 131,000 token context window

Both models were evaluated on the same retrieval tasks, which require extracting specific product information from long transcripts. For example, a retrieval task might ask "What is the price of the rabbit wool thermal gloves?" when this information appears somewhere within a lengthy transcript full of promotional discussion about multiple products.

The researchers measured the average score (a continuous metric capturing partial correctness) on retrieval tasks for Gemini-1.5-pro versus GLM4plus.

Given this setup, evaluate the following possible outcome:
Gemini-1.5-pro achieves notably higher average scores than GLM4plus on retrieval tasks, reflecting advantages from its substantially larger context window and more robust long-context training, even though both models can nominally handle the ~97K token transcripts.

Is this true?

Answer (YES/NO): YES